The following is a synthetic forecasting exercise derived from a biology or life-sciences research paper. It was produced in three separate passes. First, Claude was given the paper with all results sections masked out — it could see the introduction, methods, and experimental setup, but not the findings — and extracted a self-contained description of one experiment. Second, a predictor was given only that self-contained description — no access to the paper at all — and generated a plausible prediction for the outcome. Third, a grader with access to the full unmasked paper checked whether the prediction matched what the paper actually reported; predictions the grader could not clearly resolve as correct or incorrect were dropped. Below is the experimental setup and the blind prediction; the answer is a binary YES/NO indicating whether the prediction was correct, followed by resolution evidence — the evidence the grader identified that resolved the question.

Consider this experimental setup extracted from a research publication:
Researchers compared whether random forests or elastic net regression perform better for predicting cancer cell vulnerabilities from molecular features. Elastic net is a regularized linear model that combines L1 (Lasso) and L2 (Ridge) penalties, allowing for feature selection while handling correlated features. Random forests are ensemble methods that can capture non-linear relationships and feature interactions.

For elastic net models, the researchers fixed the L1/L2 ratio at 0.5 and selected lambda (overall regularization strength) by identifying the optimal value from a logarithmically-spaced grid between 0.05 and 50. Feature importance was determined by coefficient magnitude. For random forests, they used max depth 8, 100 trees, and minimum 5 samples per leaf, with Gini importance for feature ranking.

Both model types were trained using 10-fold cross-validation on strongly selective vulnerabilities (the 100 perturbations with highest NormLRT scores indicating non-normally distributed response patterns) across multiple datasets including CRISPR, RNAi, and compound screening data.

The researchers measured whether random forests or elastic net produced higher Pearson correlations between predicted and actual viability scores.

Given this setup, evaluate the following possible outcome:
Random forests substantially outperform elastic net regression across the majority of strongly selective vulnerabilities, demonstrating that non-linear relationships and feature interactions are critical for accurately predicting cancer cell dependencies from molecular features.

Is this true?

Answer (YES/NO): NO